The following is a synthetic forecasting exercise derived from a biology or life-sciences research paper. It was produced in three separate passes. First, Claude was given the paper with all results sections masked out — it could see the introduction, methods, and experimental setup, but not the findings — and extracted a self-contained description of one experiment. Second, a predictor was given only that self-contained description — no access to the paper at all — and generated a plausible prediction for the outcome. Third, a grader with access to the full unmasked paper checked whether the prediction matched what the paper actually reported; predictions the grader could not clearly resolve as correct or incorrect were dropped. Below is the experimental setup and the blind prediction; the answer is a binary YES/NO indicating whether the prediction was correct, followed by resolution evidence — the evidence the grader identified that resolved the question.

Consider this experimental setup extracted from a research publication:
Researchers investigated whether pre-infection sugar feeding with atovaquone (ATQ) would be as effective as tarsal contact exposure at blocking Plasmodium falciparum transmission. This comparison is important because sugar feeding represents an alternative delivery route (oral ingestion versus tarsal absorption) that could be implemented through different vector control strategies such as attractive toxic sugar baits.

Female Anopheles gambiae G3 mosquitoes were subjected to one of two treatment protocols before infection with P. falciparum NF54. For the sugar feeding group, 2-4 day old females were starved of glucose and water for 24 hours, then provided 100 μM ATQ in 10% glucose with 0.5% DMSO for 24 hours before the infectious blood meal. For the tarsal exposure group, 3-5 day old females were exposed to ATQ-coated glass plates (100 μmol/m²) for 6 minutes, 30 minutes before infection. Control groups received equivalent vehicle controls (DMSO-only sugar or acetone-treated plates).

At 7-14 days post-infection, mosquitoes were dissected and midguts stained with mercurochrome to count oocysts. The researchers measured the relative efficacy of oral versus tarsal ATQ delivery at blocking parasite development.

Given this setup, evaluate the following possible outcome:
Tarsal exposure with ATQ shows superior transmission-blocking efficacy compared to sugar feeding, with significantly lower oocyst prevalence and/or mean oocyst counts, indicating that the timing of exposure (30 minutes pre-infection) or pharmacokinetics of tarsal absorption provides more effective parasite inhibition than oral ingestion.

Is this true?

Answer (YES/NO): YES